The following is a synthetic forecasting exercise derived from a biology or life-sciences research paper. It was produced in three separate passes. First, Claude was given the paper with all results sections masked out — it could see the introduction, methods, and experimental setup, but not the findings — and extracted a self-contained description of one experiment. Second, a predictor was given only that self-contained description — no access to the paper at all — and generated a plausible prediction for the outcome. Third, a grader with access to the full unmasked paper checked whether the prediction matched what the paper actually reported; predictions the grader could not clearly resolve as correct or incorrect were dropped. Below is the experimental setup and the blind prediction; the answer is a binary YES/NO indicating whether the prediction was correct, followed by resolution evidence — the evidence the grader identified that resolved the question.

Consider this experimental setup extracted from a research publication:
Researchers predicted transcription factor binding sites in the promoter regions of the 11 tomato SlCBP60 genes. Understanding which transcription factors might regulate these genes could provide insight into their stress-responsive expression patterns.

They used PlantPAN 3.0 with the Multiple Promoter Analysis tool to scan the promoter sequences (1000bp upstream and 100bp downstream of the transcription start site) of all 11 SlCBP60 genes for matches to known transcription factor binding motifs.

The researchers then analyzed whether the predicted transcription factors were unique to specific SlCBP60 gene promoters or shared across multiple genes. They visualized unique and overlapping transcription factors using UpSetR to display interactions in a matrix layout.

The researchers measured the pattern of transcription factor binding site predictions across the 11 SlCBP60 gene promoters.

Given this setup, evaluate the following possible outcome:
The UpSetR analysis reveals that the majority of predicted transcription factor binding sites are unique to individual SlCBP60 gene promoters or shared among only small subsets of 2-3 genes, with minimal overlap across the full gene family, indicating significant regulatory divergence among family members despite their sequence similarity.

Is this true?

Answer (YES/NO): NO